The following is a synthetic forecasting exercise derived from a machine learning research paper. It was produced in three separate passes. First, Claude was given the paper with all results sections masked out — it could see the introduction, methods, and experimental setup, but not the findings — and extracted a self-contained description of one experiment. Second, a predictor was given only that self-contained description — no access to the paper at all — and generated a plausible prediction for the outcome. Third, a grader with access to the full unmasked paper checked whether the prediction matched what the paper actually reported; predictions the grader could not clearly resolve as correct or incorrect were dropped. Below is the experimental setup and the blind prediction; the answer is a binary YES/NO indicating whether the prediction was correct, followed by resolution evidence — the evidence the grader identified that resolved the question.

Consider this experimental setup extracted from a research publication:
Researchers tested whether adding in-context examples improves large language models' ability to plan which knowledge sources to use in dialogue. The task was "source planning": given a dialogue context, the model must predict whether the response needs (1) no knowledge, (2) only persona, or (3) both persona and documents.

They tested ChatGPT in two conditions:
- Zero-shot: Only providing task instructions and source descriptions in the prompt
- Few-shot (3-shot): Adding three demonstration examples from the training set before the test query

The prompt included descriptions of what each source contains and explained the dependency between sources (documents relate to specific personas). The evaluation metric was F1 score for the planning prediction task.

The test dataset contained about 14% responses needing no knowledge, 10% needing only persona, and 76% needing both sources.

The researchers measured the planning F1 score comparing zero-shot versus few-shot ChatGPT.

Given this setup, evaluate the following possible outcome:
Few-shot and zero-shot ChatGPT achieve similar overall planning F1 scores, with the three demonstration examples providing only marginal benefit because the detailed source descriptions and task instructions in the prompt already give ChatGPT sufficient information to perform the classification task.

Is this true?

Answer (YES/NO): NO